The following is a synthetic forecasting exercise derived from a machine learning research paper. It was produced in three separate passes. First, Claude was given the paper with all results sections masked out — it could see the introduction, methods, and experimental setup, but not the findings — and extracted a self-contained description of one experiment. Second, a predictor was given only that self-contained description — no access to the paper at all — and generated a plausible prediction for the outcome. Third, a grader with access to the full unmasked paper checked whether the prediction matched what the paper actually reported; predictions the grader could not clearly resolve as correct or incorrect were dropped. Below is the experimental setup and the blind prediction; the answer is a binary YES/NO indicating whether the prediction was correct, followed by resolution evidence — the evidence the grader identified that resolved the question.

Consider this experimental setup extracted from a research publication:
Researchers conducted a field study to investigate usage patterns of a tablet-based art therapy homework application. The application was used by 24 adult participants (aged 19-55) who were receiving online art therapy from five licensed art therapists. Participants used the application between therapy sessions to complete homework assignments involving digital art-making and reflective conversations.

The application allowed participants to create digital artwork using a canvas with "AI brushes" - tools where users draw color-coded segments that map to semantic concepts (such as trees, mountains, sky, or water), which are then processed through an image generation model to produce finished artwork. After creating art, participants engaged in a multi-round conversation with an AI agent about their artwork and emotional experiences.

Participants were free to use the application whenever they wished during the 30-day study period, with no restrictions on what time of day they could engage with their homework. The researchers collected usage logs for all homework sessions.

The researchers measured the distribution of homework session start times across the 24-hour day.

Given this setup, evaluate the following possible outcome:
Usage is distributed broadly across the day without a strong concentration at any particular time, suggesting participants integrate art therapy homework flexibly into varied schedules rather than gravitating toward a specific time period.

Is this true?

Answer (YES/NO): NO